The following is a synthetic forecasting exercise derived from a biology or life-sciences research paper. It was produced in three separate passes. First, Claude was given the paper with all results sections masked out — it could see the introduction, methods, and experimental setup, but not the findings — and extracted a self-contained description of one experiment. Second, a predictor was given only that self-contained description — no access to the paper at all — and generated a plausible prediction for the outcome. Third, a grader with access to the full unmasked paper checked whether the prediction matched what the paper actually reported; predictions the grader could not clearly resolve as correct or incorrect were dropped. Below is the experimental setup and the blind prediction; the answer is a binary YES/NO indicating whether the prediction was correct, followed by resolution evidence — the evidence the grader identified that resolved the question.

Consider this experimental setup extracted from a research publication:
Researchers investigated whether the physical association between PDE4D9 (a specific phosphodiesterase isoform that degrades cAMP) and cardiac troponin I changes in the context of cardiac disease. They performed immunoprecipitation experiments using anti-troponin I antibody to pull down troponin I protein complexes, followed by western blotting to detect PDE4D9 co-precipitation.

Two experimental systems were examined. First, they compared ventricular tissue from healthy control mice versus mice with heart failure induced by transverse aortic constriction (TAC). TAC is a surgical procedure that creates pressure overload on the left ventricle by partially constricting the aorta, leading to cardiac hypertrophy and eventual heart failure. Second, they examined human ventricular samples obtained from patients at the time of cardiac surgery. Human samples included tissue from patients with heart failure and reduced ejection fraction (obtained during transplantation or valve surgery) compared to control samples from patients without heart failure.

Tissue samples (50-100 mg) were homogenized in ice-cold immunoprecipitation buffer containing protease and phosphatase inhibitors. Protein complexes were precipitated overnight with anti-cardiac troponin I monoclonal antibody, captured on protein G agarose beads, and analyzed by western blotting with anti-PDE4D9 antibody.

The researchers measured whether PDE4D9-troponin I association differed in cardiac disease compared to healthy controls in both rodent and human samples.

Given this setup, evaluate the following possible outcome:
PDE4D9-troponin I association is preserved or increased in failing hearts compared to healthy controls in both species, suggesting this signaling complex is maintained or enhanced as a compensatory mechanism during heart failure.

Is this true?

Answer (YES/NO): YES